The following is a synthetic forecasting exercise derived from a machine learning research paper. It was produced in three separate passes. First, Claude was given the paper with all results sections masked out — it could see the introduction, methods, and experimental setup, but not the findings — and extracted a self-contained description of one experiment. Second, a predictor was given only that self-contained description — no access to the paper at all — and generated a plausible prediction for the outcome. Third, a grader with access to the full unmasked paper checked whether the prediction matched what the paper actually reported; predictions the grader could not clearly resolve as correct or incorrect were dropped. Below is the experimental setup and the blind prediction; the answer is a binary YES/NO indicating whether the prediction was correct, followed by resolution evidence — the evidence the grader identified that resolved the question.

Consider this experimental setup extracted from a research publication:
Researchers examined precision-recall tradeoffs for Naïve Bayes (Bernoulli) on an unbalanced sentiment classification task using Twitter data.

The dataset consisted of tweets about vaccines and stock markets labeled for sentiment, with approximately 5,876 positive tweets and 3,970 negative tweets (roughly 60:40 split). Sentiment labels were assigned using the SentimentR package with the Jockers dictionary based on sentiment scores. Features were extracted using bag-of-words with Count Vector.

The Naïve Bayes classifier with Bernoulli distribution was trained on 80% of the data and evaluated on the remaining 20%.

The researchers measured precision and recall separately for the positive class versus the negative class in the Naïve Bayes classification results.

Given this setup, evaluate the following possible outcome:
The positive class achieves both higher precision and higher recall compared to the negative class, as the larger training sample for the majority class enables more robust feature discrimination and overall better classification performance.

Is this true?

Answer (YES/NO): NO